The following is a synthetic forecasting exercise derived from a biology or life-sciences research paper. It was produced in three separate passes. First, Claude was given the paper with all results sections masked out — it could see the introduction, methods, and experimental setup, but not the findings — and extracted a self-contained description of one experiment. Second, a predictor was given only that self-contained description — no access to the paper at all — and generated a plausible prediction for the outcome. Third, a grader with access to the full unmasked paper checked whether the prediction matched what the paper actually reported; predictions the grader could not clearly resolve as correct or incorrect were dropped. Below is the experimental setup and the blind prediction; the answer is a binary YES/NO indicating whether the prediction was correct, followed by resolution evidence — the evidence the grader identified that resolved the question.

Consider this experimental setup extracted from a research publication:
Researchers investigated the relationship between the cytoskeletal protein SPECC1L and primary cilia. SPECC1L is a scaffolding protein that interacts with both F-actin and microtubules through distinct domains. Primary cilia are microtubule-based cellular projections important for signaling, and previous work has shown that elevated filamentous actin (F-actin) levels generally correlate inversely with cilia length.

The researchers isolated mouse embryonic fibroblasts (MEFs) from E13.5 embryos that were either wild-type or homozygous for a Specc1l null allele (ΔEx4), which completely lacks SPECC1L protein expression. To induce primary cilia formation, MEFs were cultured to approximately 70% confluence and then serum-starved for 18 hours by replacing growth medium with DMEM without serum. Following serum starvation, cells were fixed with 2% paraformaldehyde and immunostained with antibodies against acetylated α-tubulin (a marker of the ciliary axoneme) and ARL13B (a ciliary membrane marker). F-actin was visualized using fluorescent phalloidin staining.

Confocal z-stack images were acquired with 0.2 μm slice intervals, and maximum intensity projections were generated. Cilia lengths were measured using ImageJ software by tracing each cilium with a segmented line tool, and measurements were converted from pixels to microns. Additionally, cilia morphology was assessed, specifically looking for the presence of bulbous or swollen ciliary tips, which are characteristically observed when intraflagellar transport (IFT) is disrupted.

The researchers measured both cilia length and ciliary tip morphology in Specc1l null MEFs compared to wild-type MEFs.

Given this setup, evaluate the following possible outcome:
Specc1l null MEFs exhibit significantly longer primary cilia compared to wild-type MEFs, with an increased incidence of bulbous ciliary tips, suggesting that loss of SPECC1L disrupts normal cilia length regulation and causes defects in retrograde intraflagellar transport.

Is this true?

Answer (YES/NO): NO